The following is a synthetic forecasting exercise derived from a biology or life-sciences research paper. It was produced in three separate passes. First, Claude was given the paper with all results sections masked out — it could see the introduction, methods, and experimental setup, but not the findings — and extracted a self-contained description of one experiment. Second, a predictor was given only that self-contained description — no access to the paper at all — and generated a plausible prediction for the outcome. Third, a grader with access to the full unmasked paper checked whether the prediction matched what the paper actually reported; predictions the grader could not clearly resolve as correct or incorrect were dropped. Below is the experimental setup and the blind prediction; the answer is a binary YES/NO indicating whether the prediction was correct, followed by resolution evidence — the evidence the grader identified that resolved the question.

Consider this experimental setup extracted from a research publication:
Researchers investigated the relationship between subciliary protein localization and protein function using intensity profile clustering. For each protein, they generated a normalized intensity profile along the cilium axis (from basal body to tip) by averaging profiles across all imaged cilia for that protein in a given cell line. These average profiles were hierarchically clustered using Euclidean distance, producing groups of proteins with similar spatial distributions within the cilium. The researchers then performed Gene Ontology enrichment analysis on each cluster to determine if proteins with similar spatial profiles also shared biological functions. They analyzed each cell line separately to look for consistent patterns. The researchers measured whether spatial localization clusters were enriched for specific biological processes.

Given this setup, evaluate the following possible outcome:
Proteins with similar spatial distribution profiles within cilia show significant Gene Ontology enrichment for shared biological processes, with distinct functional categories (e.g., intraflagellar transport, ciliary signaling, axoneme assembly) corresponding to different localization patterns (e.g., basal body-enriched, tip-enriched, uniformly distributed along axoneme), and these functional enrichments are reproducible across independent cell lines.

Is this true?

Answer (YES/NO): YES